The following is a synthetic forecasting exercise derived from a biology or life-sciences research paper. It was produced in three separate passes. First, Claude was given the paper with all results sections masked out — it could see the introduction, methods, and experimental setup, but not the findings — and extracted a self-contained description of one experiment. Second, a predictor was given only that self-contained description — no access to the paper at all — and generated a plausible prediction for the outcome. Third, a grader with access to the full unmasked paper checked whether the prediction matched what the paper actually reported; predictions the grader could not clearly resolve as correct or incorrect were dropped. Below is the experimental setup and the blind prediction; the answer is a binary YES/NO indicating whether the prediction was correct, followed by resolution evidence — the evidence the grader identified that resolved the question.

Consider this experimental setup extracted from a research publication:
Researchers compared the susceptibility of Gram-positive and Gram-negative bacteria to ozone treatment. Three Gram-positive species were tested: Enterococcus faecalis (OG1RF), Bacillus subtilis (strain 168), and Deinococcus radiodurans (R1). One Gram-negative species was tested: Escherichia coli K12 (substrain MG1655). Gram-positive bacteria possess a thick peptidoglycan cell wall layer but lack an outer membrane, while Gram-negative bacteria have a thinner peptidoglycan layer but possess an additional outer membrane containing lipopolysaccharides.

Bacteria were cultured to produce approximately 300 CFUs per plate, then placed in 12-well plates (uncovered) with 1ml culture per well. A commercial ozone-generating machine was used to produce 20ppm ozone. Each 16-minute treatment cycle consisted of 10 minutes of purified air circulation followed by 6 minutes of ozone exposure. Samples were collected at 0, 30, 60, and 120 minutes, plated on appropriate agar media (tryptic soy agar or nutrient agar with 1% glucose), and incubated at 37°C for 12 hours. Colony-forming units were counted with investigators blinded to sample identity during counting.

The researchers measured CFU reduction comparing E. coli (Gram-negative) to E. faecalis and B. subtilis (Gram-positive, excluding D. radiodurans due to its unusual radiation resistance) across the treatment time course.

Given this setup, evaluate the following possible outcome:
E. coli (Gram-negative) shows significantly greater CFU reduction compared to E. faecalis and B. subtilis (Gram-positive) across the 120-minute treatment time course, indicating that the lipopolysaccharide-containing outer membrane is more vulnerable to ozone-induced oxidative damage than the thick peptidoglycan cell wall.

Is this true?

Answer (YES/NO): YES